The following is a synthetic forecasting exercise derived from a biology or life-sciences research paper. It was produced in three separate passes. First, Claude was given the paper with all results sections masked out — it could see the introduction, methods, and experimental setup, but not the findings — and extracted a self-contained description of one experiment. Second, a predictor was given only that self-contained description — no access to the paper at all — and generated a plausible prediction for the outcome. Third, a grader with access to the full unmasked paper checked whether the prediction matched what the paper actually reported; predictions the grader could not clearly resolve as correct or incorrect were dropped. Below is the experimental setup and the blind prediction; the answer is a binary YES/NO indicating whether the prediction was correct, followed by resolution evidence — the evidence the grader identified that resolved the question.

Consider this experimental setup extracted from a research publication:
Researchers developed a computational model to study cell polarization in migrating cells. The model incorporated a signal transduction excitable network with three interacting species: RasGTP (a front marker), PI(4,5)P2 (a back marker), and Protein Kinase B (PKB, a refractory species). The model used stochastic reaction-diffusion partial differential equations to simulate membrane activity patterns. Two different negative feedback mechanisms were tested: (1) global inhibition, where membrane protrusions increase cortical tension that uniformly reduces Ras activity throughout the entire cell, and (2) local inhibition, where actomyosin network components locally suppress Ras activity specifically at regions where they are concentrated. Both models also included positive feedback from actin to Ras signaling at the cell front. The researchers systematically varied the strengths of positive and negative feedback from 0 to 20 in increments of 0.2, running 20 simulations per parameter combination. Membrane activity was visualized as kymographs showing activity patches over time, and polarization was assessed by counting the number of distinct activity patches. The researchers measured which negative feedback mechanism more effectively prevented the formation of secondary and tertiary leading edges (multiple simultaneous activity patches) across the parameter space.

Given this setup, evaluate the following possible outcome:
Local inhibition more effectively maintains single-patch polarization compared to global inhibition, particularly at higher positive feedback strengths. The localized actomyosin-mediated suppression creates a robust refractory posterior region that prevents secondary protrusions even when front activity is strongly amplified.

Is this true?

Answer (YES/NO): NO